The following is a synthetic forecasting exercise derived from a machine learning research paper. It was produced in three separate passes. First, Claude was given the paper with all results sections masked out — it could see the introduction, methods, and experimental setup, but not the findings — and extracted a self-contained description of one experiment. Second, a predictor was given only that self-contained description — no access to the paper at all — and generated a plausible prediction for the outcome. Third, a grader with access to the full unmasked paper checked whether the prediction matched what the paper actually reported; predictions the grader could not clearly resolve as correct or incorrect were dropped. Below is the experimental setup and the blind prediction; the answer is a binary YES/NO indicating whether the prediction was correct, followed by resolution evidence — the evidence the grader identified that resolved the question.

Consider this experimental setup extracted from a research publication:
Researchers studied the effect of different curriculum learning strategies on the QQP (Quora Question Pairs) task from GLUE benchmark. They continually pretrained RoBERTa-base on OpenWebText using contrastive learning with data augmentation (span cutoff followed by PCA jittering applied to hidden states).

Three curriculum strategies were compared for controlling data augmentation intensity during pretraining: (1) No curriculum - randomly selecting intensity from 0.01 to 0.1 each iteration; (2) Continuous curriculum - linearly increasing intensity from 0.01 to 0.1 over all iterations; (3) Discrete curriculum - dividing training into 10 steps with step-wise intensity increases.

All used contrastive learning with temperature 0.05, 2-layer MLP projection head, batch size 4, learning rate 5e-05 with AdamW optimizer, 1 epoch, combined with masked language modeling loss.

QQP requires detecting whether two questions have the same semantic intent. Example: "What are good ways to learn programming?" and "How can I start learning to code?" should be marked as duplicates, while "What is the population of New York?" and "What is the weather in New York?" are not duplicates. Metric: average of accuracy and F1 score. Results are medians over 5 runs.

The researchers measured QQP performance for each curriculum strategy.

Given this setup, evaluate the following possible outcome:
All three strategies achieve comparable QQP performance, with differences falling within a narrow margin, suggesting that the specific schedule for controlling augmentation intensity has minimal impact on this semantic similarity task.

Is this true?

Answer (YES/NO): YES